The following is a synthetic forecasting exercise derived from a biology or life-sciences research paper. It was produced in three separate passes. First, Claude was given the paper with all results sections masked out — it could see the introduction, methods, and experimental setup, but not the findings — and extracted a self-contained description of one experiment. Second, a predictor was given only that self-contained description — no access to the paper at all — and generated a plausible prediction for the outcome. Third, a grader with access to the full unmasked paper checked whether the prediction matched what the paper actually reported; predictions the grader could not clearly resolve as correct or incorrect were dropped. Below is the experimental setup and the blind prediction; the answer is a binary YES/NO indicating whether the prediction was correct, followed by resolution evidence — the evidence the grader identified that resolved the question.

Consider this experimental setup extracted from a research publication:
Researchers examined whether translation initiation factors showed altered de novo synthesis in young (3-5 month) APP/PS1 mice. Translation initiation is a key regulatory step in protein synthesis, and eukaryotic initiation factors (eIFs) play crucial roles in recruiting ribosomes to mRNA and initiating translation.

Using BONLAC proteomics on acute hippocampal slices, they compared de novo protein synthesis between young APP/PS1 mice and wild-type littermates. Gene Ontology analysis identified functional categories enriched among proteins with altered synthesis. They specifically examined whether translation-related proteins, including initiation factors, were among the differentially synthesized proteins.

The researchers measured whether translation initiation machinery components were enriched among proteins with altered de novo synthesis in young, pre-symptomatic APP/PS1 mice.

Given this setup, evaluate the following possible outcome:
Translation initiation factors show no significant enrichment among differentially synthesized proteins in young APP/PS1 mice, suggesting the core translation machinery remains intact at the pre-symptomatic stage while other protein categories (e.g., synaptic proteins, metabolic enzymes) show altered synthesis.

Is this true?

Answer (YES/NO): NO